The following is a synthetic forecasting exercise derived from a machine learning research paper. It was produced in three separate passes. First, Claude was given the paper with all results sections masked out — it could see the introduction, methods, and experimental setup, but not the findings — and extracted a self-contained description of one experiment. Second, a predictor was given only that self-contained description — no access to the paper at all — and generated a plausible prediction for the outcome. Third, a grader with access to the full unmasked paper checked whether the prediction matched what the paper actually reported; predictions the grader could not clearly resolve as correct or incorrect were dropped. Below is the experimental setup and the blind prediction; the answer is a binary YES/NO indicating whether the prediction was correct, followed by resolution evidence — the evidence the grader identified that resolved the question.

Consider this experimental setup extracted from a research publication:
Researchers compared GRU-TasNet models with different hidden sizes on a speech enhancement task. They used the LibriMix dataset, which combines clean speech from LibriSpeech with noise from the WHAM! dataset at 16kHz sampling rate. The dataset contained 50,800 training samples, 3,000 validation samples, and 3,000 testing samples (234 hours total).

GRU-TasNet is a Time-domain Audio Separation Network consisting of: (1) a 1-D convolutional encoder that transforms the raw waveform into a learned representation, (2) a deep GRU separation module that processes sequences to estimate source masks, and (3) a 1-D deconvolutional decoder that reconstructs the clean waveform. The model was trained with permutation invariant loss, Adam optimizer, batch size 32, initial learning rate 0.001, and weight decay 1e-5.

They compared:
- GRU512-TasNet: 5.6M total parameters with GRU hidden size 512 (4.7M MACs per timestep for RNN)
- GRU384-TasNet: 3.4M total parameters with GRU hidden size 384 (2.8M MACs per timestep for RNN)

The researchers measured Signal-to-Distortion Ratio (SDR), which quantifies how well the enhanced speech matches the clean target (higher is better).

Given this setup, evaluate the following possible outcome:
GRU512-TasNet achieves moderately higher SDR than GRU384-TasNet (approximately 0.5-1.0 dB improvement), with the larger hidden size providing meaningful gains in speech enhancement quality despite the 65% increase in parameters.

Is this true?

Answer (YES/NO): NO